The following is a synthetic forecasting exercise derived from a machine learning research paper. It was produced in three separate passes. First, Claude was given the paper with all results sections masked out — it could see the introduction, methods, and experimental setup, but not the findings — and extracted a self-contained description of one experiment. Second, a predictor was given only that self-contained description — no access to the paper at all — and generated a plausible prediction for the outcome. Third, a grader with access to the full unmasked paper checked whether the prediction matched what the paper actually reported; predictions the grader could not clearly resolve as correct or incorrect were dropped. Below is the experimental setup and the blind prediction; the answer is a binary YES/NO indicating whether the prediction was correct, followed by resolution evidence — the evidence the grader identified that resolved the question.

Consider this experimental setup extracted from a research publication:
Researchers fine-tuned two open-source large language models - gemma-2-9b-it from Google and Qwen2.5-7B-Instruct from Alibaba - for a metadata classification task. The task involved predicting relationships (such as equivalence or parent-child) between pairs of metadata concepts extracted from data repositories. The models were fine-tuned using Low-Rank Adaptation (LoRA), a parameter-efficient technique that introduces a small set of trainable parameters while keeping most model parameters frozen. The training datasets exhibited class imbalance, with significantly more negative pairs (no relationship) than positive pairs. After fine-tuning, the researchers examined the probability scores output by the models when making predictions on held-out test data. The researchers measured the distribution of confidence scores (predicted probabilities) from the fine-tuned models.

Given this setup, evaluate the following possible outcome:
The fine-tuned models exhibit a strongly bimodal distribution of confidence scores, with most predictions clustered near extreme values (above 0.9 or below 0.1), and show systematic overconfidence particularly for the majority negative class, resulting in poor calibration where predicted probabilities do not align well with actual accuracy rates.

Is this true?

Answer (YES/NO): NO